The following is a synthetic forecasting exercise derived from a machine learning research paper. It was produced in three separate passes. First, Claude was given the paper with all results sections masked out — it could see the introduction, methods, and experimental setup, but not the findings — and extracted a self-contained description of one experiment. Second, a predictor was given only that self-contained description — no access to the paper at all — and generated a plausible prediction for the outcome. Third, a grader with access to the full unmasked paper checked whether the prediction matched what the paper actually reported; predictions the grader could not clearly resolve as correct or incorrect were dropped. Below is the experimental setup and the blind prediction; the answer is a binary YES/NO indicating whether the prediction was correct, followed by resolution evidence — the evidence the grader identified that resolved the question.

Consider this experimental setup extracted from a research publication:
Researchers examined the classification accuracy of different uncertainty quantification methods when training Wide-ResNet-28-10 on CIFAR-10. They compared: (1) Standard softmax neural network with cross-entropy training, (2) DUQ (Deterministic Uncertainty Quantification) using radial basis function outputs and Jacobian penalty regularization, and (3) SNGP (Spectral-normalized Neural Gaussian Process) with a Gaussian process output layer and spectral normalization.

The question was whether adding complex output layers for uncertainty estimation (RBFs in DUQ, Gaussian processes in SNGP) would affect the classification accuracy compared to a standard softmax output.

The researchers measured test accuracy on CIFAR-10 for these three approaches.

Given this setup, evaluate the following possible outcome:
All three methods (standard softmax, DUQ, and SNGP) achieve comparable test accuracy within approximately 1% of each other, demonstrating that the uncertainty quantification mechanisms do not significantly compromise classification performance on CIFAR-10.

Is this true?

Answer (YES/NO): NO